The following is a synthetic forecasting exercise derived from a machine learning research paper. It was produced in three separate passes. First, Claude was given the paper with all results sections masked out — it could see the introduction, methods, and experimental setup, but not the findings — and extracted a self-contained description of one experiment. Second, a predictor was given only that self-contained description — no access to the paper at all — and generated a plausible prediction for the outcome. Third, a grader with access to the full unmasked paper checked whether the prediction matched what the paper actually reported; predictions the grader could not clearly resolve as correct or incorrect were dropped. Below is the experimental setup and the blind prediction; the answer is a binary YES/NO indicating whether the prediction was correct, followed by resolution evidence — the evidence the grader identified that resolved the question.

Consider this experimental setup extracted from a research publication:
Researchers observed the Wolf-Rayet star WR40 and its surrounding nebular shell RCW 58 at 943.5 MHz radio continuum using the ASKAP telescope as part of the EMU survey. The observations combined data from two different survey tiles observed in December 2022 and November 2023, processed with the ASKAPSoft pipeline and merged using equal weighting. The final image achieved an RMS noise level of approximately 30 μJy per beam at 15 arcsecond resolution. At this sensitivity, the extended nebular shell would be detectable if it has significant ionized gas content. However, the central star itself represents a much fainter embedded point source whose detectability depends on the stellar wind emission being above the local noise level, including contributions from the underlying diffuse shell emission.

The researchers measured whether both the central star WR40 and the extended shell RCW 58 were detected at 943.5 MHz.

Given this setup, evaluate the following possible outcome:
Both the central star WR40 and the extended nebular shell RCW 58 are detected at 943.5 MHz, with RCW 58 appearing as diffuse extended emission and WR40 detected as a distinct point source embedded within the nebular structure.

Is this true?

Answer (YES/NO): YES